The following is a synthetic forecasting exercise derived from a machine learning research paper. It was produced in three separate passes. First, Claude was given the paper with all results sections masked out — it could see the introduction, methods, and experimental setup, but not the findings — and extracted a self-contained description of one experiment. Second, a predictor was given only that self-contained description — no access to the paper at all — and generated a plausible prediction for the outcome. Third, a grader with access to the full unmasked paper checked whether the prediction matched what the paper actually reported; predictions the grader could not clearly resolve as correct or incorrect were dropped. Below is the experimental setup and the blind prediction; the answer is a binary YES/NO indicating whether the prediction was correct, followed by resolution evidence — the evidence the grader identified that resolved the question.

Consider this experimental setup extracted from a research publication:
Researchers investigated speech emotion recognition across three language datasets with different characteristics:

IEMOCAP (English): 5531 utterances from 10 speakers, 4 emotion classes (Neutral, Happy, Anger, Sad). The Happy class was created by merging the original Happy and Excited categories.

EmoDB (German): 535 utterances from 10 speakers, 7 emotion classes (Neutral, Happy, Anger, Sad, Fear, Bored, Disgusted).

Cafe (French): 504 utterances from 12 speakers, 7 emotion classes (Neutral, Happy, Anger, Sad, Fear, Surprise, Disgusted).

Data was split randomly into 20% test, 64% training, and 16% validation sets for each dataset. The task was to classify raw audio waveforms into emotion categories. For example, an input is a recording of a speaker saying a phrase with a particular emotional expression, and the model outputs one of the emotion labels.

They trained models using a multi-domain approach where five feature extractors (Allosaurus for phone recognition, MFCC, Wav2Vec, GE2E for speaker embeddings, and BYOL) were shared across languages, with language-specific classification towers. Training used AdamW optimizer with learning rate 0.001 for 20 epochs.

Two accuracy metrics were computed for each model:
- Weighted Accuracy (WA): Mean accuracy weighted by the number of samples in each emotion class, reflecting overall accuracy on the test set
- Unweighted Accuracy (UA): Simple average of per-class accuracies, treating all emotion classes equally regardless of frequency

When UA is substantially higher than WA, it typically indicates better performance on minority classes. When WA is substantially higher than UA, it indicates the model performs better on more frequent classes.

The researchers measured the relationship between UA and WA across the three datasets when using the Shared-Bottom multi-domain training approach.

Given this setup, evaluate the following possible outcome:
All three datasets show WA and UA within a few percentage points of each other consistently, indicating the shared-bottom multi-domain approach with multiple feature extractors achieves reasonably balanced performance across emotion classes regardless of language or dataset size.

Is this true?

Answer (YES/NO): YES